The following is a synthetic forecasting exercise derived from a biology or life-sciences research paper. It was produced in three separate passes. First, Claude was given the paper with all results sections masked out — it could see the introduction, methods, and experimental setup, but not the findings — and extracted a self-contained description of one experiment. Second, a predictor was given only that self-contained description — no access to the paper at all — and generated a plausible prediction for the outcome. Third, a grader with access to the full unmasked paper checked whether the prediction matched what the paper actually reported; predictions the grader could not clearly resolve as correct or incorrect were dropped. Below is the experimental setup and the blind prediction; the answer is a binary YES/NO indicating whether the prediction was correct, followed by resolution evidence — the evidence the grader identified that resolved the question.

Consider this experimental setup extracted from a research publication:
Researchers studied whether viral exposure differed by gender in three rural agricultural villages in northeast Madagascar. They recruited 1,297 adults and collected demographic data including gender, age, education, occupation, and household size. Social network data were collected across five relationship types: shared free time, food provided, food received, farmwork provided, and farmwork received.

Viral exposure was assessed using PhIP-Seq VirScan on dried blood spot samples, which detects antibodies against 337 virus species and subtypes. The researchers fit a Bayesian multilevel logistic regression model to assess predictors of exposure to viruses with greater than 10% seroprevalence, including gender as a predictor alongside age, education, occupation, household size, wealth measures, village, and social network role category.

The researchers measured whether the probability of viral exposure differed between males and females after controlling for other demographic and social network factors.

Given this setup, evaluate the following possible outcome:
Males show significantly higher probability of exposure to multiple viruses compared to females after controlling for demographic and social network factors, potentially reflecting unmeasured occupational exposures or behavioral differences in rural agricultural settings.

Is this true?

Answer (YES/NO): NO